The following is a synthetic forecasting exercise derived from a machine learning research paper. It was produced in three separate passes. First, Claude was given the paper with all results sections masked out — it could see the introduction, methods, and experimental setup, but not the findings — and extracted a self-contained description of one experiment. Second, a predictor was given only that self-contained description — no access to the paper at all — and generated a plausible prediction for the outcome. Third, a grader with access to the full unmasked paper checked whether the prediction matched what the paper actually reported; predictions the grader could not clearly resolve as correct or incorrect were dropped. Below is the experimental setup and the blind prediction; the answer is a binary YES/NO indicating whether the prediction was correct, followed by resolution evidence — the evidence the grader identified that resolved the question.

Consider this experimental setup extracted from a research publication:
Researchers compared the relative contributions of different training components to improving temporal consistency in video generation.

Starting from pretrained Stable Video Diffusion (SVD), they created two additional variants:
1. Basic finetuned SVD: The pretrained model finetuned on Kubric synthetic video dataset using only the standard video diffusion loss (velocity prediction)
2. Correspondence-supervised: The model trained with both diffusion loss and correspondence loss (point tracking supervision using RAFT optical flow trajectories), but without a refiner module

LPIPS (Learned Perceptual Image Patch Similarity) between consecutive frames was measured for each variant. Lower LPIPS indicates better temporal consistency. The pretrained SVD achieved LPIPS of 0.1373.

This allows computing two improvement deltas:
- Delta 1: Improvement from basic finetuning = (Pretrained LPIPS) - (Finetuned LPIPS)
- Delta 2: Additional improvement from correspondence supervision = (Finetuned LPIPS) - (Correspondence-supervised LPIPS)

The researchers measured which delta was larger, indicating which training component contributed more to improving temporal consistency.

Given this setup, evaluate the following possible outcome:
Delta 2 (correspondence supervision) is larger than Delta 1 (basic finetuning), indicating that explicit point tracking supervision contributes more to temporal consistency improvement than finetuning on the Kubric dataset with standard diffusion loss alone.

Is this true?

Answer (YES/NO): NO